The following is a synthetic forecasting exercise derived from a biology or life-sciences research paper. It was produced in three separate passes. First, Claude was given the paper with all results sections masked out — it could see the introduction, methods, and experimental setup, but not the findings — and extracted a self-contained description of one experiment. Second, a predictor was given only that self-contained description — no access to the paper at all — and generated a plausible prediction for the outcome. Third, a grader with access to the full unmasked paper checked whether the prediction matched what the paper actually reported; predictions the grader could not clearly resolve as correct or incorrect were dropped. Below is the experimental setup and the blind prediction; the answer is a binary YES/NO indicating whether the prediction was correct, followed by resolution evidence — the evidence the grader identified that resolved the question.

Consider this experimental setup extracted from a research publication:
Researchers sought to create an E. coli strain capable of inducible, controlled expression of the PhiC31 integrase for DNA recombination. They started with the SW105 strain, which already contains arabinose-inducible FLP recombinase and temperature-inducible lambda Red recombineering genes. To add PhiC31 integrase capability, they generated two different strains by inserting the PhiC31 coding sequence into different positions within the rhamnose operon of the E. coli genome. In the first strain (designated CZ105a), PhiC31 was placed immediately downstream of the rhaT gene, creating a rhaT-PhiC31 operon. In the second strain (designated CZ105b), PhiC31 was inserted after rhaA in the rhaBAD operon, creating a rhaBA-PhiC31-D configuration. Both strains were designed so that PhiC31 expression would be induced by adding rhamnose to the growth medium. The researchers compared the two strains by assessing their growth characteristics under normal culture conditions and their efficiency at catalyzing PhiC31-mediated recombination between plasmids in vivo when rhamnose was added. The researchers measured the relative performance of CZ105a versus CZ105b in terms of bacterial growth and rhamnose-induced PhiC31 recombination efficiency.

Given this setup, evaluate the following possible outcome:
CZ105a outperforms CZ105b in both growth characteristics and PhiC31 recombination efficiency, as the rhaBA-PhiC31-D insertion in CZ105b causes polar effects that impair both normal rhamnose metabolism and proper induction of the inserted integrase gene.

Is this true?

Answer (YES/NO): NO